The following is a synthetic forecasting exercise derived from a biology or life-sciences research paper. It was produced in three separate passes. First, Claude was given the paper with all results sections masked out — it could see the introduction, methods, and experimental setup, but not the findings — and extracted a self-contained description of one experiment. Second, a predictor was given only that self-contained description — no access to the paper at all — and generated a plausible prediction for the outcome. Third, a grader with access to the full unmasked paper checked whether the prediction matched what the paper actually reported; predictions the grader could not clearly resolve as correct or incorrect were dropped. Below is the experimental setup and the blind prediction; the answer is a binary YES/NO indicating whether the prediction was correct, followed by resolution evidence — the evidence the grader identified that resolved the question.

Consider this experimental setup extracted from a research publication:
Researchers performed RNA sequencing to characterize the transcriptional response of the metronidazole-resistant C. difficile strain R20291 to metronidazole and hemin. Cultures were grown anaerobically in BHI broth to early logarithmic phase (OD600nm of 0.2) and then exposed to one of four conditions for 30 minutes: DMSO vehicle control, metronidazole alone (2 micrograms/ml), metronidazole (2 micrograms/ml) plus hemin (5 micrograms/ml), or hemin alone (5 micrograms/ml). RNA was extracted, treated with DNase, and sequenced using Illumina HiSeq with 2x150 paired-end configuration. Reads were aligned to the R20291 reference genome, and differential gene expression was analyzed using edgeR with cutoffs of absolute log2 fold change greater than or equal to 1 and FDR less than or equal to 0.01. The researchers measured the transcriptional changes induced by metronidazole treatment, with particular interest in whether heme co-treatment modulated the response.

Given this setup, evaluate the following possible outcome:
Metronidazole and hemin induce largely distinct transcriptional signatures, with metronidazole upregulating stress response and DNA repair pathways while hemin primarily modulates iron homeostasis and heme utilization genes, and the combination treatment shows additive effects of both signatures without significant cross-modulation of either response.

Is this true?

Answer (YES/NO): NO